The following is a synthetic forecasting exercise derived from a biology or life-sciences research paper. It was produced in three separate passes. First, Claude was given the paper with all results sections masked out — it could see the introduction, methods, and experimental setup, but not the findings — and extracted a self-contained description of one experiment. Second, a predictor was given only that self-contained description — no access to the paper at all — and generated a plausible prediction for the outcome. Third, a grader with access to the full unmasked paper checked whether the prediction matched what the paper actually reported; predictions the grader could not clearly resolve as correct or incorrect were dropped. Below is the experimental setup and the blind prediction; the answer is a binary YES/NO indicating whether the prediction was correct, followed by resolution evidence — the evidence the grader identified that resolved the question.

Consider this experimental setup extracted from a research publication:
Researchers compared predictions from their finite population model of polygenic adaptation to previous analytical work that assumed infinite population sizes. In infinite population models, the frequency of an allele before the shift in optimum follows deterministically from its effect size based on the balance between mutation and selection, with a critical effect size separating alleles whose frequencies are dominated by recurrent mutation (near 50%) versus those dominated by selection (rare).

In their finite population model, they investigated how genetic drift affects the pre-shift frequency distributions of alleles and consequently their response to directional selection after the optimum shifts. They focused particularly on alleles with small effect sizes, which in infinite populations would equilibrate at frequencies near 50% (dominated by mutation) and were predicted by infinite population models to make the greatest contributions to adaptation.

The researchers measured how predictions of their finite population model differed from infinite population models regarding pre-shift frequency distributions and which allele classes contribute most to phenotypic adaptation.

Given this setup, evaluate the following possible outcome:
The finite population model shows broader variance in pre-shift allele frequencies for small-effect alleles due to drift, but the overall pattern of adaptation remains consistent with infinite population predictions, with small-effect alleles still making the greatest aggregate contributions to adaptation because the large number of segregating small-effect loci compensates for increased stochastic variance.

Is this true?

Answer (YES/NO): NO